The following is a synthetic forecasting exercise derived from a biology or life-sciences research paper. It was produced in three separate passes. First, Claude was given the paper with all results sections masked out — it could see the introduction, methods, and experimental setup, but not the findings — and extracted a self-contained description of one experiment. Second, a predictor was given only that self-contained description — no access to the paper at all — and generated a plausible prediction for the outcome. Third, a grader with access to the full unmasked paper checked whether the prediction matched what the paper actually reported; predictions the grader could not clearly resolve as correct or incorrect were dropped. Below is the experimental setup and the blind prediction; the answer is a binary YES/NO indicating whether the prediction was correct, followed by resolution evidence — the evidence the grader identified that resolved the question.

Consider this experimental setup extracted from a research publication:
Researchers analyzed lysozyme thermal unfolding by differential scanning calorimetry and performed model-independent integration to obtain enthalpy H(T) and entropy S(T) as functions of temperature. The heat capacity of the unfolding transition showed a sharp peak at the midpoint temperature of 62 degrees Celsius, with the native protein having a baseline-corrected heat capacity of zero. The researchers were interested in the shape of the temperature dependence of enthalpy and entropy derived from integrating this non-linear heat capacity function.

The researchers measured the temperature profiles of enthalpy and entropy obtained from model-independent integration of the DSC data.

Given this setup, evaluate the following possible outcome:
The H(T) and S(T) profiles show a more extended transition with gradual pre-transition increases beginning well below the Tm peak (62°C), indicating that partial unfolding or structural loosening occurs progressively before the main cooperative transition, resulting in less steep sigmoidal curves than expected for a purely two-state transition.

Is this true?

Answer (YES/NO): NO